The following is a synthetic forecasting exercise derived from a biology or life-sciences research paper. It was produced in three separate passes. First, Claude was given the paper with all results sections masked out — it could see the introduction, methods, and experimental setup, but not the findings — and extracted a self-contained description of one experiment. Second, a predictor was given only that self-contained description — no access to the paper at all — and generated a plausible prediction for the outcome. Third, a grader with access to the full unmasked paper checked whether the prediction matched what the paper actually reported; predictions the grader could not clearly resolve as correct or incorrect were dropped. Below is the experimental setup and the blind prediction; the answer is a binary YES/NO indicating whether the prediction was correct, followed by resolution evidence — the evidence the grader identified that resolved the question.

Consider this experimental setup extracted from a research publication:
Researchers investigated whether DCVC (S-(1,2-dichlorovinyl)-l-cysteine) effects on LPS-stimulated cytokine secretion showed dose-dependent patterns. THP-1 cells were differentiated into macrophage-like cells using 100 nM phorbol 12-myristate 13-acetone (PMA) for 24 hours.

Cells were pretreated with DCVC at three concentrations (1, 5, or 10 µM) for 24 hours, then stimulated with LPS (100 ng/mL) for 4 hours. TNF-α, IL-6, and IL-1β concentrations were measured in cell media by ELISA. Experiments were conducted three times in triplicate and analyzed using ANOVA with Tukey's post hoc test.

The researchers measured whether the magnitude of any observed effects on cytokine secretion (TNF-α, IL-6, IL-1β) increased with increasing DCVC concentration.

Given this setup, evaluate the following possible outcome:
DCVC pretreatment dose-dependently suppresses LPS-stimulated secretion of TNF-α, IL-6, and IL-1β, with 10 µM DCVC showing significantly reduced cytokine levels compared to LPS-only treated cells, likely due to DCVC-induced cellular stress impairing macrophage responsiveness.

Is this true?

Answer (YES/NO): YES